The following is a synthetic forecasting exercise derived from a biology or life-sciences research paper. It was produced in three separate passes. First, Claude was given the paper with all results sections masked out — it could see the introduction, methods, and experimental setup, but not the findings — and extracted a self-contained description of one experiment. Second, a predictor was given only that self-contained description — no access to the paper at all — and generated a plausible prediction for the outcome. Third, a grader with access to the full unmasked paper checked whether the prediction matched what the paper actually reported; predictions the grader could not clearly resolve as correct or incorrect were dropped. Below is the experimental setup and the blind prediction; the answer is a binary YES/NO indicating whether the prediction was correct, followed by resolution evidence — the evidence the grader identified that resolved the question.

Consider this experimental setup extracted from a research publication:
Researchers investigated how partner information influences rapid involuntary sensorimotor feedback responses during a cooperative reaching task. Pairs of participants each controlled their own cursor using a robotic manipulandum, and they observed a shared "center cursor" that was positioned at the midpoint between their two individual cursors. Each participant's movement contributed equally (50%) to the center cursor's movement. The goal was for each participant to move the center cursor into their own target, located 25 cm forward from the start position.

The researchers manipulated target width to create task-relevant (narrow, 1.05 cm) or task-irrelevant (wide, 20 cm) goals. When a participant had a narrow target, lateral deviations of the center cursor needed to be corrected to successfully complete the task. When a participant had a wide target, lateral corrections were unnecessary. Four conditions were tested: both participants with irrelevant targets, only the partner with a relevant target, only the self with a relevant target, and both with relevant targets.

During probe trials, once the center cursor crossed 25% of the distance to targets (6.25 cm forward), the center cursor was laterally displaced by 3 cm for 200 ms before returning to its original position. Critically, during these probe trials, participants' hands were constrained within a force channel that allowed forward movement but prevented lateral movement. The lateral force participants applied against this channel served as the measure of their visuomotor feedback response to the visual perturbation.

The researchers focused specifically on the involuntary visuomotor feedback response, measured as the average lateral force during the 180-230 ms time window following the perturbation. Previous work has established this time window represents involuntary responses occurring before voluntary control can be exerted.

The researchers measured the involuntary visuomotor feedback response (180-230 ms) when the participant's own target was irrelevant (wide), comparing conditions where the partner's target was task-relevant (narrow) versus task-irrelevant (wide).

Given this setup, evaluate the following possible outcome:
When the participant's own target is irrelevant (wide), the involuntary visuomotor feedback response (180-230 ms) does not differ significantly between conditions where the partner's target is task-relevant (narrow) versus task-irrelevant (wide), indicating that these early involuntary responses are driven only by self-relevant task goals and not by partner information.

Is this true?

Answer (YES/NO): NO